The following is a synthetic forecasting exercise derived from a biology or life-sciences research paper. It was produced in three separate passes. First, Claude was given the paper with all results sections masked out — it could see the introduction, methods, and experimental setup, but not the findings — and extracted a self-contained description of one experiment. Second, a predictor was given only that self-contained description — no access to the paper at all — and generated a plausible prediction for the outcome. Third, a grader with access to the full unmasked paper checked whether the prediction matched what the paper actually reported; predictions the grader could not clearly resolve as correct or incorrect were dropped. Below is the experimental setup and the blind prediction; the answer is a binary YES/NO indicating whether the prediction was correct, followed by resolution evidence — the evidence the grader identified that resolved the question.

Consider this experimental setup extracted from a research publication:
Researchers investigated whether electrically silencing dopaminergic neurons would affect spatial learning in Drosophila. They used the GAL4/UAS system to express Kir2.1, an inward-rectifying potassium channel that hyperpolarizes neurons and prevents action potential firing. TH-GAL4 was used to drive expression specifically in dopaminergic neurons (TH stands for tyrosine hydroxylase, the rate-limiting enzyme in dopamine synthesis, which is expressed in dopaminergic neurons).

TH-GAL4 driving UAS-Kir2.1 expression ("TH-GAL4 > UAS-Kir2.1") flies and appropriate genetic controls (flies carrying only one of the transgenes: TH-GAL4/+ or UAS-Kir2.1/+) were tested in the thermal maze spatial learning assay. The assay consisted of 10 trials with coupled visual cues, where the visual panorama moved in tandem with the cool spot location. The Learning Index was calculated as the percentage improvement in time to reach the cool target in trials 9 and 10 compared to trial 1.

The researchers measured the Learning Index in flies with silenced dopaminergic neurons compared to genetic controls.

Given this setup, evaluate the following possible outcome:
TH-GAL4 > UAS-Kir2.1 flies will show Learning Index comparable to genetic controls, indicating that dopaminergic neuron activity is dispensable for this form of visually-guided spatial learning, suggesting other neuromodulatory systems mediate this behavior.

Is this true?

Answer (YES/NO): NO